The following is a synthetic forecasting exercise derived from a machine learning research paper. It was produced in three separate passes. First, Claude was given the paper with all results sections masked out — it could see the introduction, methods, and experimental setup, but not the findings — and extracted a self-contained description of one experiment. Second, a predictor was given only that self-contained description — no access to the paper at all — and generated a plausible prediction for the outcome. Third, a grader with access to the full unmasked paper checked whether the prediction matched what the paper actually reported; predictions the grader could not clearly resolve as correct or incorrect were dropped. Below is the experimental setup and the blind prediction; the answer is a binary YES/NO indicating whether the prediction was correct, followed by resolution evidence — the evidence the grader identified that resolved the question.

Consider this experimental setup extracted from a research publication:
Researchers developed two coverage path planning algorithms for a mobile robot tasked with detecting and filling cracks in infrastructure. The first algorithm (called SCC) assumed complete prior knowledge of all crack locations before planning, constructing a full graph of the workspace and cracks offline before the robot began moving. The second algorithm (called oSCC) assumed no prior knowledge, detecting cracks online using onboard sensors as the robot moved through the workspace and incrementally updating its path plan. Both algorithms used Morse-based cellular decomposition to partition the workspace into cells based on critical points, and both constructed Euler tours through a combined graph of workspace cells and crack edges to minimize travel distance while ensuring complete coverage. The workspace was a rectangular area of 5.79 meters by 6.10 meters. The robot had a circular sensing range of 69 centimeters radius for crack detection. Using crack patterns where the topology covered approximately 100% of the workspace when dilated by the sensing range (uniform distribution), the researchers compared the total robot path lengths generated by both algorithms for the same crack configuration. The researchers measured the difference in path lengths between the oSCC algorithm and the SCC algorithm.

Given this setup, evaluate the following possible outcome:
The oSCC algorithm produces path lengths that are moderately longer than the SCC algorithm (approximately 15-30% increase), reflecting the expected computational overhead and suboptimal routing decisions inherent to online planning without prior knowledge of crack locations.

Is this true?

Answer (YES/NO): NO